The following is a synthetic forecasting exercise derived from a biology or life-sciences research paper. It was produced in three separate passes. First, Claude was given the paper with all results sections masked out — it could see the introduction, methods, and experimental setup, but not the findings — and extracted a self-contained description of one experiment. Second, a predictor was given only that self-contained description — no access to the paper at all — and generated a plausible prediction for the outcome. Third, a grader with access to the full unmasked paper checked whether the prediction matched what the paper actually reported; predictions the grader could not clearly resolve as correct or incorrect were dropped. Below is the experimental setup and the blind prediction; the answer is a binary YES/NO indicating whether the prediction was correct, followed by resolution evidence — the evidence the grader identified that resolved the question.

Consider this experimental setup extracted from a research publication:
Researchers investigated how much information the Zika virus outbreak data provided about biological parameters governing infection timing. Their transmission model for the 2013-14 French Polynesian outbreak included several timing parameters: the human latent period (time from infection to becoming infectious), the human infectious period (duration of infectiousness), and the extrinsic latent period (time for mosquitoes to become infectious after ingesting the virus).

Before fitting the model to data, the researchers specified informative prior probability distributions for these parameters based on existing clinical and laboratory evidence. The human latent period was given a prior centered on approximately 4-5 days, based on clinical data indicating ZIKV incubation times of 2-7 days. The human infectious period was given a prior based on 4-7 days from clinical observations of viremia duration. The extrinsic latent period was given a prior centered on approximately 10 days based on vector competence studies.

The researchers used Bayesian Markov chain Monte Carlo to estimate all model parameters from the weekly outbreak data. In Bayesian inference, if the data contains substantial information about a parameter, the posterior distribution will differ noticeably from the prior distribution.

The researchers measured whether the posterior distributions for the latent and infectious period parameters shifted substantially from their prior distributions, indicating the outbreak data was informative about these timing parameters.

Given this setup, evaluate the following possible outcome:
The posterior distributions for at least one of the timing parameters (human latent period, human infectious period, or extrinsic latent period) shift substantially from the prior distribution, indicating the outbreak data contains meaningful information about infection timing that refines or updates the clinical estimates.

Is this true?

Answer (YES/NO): NO